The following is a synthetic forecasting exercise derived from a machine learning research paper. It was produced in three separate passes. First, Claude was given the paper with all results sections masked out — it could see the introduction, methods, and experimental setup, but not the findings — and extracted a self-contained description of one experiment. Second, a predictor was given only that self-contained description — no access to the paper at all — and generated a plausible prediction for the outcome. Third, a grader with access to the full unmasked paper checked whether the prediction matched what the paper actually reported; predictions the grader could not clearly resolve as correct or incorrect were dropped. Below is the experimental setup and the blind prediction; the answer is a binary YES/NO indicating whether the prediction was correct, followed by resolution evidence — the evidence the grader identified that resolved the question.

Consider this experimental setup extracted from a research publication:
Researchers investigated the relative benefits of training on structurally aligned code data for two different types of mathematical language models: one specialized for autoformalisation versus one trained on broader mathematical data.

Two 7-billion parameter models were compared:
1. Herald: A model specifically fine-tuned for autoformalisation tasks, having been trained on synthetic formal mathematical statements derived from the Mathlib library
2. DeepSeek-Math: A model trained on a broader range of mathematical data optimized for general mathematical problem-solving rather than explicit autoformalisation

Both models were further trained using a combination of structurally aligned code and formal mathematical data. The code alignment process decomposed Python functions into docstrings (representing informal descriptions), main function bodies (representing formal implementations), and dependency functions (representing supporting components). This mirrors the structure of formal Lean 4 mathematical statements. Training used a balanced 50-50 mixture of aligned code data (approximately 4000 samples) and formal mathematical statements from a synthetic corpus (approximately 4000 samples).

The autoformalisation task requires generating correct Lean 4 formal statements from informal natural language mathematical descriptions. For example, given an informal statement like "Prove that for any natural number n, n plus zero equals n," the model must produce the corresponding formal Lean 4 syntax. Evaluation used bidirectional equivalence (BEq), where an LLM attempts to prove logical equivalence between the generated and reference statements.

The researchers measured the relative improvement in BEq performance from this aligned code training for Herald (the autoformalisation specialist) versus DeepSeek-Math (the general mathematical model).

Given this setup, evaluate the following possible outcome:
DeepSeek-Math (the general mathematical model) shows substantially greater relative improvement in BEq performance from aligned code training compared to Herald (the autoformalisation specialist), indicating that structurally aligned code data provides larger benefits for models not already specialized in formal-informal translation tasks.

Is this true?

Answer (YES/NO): YES